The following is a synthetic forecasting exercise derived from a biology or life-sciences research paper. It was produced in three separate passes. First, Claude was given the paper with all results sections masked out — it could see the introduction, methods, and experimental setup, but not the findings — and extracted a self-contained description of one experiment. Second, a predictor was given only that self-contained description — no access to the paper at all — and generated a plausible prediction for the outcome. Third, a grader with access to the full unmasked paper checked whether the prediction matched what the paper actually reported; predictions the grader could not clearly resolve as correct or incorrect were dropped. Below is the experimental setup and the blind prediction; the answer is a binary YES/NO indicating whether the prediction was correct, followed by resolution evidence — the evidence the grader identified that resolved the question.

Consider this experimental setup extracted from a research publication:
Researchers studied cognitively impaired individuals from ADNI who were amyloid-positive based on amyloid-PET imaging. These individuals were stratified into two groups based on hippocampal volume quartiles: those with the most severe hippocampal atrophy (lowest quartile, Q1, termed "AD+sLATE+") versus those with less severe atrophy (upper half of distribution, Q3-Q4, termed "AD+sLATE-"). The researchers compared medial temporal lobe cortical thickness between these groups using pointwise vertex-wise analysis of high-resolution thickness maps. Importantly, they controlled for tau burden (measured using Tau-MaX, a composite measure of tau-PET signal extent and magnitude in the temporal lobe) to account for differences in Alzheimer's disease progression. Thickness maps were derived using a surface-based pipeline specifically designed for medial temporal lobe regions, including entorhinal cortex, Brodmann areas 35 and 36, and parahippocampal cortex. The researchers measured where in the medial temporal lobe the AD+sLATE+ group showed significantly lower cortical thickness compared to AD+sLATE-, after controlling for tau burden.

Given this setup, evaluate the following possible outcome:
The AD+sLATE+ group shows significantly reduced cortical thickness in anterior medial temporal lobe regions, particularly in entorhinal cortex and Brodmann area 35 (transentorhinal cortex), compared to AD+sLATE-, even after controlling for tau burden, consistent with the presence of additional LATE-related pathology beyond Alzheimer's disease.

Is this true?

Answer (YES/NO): YES